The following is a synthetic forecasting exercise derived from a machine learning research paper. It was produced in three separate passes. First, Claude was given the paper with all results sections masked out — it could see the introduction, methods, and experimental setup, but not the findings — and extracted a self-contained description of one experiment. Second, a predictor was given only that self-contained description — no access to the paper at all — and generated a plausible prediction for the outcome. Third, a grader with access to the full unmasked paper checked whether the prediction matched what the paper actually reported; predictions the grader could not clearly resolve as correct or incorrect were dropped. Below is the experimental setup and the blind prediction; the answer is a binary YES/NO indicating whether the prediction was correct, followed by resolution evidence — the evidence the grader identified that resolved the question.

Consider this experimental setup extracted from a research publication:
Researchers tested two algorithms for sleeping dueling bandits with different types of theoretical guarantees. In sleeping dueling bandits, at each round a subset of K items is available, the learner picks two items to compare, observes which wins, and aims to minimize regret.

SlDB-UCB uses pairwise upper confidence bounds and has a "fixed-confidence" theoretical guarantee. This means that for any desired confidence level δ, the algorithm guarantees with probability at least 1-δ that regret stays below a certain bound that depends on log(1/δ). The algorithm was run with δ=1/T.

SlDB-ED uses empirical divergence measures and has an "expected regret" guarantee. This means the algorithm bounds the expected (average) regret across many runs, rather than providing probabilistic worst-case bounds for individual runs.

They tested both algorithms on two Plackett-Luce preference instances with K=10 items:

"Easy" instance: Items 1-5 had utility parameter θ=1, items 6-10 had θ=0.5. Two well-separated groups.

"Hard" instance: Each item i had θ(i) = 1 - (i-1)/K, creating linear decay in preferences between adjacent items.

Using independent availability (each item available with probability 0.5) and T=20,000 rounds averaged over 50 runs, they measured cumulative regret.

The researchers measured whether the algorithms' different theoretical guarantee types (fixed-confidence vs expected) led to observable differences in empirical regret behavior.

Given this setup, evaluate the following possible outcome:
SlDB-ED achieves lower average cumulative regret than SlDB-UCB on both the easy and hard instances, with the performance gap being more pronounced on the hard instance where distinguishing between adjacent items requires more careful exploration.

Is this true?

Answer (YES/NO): NO